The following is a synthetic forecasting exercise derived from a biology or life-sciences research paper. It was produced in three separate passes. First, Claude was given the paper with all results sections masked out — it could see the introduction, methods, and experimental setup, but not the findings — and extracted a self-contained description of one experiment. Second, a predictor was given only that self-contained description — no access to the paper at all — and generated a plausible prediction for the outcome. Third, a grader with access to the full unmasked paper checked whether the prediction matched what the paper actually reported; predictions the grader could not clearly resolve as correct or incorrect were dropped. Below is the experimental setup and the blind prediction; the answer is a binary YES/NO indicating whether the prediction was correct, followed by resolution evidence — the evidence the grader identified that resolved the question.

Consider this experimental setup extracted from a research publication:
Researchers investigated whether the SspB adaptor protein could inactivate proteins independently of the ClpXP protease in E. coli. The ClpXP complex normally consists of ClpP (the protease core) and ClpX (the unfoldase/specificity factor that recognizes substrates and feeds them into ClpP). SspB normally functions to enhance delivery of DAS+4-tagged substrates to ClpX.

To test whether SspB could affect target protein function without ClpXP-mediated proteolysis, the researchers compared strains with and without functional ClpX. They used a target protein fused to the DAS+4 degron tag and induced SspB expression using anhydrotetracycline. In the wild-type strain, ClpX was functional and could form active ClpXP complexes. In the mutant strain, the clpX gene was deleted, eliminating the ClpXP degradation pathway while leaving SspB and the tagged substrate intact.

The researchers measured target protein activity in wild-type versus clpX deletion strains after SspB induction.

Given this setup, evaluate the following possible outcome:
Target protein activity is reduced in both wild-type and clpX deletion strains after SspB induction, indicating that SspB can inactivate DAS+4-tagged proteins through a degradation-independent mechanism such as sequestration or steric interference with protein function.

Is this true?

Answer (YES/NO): YES